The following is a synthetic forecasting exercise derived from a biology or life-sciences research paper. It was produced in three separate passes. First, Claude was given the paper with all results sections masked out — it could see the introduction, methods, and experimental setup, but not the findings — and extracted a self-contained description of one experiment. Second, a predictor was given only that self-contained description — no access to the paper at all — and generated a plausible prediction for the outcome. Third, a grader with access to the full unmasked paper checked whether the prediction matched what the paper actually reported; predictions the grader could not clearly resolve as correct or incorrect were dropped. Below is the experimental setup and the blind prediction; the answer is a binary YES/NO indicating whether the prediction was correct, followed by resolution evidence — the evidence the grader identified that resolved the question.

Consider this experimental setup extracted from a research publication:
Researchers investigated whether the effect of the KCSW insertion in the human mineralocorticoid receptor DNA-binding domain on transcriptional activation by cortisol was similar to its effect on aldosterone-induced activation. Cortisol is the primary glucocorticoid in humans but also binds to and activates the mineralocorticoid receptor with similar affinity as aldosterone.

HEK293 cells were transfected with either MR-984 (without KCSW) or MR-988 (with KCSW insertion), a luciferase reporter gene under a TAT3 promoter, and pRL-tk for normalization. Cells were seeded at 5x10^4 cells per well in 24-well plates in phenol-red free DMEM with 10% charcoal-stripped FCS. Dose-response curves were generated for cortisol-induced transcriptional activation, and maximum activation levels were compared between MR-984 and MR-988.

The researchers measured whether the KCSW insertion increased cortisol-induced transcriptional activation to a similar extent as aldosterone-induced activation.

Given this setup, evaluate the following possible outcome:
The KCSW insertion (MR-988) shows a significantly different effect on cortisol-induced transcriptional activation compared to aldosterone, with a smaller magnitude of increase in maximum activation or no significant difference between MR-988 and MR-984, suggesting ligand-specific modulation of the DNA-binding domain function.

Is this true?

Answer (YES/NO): NO